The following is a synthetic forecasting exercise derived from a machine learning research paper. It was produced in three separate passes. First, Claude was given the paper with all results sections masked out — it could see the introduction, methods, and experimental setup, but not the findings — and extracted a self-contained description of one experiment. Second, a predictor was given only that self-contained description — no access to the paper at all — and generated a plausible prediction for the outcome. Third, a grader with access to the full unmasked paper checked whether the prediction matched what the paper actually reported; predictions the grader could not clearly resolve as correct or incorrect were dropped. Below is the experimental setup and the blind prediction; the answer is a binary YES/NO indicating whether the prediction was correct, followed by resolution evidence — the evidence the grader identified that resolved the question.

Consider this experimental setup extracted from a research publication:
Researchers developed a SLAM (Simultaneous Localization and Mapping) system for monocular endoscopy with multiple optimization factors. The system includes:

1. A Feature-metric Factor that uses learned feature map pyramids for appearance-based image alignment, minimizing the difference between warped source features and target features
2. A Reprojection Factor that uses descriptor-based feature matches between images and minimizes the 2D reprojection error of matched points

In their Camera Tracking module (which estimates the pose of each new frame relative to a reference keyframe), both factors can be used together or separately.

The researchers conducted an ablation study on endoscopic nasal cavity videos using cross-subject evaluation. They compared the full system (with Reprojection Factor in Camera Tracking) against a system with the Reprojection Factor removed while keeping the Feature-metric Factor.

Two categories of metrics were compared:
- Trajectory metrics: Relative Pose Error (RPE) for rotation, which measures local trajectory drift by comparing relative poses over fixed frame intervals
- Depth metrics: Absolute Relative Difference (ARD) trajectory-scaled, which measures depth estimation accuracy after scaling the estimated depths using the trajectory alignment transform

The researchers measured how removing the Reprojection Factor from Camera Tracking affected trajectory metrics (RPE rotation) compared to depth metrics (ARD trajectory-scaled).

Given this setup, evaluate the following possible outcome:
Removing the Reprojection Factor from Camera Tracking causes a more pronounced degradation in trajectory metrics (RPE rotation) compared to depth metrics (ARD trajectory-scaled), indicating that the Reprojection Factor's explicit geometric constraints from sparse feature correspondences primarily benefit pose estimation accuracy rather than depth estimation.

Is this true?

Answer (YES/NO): NO